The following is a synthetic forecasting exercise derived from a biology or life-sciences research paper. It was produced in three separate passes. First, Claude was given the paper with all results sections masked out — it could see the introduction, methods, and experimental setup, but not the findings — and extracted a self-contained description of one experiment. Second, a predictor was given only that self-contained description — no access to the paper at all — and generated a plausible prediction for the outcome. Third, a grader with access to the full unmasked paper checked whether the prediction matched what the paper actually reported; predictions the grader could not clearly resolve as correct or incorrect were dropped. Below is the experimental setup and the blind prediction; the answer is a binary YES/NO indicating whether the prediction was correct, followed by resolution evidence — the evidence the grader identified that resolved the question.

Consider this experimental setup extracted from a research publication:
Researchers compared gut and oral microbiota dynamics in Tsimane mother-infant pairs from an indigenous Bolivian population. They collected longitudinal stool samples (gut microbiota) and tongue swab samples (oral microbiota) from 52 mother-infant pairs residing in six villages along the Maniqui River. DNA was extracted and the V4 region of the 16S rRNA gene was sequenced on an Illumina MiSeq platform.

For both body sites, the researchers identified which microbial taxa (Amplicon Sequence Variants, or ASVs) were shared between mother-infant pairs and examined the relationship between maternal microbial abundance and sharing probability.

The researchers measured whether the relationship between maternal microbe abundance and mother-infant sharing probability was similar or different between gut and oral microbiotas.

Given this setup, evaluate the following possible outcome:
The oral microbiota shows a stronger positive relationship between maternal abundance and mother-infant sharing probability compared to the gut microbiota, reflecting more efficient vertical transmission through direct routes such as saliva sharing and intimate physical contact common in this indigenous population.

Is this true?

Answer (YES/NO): YES